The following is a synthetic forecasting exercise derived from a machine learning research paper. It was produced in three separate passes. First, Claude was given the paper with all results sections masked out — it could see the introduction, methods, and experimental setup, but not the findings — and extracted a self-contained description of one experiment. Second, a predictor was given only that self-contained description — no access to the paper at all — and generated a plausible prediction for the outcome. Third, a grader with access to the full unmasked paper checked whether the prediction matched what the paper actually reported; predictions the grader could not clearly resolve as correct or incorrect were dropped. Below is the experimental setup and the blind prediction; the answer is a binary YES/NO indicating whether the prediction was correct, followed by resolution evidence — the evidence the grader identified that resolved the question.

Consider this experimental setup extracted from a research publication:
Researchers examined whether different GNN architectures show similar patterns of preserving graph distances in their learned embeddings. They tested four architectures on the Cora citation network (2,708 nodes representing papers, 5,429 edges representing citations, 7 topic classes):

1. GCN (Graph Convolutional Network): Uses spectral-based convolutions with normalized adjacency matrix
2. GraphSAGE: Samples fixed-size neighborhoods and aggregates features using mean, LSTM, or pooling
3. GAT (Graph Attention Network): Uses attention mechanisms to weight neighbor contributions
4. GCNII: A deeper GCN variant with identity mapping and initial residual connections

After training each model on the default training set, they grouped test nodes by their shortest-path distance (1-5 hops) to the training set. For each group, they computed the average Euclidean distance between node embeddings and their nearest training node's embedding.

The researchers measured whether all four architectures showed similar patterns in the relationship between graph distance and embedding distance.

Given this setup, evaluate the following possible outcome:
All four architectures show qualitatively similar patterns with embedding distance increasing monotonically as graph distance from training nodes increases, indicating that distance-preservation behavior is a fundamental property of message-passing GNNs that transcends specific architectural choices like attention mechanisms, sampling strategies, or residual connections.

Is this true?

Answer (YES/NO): YES